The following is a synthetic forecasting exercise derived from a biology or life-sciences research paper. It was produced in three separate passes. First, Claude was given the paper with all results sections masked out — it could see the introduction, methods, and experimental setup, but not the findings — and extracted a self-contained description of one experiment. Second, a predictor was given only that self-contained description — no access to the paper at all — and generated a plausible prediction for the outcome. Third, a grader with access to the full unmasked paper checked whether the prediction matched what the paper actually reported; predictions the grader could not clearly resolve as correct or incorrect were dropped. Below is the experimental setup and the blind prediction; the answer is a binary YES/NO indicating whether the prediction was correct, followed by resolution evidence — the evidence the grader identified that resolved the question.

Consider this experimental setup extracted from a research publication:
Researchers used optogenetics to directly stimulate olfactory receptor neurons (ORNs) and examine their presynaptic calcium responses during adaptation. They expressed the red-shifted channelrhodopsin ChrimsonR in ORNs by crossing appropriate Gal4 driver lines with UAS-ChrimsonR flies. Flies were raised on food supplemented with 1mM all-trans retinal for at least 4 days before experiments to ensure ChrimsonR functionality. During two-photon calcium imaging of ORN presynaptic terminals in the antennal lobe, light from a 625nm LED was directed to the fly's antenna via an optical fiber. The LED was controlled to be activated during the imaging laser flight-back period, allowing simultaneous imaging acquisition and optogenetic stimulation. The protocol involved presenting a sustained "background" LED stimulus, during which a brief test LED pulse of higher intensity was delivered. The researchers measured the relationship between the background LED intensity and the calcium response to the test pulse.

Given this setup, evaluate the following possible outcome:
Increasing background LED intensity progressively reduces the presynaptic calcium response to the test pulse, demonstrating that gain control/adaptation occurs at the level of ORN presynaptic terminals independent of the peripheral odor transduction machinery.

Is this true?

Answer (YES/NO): NO